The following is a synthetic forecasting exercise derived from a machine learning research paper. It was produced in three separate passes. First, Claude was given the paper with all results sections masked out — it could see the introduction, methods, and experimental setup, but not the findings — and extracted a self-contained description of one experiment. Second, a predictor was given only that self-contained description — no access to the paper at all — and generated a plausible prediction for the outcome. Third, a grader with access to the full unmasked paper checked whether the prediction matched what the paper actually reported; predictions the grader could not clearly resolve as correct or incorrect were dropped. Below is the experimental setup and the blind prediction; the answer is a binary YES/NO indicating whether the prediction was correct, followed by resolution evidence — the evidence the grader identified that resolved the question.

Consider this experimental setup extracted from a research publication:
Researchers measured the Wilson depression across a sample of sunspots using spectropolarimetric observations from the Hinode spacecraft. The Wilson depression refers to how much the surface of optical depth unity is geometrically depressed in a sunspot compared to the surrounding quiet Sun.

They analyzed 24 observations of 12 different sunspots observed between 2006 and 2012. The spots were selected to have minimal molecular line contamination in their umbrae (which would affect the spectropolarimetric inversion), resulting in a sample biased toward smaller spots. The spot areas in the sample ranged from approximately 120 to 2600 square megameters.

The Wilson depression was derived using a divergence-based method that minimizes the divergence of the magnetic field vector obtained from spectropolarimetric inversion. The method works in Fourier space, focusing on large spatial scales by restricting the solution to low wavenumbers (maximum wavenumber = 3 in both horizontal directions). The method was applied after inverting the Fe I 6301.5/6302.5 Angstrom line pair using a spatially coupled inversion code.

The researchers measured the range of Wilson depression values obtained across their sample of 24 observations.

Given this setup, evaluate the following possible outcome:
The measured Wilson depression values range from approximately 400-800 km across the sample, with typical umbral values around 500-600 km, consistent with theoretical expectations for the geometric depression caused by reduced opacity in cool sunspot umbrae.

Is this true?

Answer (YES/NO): NO